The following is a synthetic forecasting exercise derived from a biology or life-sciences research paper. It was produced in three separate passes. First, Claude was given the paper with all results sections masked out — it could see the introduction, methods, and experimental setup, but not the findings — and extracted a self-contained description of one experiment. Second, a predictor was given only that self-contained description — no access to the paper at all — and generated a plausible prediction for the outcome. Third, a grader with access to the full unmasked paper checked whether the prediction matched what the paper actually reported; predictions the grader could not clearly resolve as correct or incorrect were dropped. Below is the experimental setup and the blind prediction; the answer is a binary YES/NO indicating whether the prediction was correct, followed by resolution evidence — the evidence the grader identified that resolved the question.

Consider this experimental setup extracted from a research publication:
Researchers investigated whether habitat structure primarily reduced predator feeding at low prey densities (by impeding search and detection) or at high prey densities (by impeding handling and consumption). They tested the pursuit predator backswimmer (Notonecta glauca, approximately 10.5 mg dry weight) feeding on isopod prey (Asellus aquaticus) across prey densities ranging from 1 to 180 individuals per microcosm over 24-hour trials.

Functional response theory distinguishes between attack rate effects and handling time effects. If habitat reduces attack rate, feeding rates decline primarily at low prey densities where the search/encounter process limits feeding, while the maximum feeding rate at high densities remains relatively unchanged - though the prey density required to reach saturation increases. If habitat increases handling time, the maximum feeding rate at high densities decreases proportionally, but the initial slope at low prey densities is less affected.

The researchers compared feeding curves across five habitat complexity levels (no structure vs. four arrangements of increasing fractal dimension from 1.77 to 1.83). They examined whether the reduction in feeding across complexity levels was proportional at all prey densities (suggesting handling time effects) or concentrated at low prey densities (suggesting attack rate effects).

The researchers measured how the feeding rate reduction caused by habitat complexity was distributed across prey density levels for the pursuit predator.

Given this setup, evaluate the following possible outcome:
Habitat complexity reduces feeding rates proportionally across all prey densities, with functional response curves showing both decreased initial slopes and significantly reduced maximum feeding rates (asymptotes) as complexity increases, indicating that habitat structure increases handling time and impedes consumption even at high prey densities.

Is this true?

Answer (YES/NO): NO